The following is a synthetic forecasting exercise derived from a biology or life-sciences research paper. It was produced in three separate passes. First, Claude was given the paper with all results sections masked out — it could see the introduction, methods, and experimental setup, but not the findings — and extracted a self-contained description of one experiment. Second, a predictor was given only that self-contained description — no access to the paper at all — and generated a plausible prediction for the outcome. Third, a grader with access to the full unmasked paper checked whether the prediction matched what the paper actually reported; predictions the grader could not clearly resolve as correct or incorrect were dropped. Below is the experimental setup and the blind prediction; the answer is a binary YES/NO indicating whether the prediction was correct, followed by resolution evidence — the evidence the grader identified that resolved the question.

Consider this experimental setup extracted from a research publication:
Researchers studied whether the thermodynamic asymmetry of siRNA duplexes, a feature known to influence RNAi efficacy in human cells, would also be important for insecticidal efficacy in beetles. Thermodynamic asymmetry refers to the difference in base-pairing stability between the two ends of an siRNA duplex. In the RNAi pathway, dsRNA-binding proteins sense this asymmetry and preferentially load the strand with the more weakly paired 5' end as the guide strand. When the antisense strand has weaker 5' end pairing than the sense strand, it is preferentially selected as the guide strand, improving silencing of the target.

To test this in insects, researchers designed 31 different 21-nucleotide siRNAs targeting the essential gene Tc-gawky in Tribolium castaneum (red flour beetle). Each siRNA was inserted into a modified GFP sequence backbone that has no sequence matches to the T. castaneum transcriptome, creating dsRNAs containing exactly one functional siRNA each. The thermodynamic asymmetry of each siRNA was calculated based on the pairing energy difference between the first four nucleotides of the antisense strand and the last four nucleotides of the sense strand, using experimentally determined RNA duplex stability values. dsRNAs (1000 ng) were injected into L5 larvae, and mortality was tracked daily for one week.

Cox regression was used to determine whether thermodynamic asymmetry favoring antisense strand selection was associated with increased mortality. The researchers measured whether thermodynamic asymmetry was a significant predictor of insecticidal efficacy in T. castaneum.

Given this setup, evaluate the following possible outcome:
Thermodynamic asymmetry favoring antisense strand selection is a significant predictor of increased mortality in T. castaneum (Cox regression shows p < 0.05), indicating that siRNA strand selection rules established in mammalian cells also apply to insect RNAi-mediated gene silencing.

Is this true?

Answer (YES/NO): YES